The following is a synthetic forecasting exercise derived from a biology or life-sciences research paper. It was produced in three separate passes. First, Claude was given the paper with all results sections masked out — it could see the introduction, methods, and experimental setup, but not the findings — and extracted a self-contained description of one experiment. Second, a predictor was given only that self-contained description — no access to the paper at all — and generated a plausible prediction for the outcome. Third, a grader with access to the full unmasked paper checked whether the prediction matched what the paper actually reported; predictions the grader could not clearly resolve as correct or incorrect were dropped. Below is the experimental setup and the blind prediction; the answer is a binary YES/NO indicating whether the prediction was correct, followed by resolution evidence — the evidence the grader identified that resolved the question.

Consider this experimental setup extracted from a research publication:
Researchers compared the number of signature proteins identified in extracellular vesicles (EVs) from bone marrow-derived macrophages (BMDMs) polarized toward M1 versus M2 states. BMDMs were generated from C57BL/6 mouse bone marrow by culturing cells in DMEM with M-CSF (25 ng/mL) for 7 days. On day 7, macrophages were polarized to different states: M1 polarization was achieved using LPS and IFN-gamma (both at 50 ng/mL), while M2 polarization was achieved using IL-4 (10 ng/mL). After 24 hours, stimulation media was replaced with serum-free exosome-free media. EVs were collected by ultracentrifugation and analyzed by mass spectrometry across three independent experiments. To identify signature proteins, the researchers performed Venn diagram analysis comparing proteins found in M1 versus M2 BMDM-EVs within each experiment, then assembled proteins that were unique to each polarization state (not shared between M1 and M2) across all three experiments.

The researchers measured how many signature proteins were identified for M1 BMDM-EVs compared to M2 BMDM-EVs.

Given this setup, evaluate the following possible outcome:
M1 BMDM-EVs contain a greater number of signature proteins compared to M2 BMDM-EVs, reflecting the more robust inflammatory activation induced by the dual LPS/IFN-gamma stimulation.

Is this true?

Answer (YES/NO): NO